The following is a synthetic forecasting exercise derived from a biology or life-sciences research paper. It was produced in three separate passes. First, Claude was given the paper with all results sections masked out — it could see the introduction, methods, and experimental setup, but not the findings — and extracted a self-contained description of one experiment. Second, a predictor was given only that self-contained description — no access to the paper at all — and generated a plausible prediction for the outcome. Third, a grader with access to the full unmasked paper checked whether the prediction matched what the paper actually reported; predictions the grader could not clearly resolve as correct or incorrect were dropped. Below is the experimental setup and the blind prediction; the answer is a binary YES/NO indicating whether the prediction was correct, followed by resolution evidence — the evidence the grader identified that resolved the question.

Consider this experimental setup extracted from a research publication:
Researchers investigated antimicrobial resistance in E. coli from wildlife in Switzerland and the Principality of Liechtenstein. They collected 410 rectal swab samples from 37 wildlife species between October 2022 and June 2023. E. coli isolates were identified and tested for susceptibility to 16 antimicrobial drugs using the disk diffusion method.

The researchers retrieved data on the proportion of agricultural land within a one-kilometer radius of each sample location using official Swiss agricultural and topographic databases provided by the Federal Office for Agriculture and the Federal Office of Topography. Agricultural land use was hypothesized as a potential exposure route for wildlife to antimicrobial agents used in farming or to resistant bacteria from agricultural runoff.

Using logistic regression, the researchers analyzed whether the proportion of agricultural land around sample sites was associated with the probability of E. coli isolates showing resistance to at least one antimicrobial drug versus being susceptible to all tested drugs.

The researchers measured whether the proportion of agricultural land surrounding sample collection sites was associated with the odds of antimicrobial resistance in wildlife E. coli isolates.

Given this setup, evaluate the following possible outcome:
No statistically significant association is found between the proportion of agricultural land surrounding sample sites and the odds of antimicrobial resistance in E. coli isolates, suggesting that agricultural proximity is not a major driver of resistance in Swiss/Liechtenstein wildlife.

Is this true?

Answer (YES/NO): YES